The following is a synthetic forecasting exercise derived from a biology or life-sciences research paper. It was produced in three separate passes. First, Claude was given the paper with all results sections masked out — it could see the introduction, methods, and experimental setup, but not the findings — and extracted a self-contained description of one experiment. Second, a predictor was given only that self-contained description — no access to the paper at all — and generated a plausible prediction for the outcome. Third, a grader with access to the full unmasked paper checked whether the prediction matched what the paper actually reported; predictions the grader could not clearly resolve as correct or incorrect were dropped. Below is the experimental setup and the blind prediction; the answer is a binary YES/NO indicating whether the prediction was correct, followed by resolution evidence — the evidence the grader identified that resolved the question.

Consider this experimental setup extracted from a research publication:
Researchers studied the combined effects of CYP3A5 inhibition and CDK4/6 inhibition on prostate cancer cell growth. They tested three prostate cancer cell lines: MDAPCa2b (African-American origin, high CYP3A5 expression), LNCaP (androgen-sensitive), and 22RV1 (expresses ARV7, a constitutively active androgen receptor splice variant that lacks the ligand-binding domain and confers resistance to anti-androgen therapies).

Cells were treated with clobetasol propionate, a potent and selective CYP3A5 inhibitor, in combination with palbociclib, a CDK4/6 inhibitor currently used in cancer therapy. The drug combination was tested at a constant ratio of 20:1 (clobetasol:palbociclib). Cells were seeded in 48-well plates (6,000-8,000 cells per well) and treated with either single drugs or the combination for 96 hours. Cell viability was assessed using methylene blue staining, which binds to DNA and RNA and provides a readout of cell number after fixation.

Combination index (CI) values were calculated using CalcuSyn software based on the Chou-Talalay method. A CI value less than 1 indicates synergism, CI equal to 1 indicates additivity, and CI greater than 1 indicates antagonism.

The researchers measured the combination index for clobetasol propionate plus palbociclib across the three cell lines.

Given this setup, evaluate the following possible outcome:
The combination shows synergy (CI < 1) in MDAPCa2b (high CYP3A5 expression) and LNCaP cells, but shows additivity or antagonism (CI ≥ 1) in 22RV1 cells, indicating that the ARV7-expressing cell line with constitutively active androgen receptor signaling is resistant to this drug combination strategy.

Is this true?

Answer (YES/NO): NO